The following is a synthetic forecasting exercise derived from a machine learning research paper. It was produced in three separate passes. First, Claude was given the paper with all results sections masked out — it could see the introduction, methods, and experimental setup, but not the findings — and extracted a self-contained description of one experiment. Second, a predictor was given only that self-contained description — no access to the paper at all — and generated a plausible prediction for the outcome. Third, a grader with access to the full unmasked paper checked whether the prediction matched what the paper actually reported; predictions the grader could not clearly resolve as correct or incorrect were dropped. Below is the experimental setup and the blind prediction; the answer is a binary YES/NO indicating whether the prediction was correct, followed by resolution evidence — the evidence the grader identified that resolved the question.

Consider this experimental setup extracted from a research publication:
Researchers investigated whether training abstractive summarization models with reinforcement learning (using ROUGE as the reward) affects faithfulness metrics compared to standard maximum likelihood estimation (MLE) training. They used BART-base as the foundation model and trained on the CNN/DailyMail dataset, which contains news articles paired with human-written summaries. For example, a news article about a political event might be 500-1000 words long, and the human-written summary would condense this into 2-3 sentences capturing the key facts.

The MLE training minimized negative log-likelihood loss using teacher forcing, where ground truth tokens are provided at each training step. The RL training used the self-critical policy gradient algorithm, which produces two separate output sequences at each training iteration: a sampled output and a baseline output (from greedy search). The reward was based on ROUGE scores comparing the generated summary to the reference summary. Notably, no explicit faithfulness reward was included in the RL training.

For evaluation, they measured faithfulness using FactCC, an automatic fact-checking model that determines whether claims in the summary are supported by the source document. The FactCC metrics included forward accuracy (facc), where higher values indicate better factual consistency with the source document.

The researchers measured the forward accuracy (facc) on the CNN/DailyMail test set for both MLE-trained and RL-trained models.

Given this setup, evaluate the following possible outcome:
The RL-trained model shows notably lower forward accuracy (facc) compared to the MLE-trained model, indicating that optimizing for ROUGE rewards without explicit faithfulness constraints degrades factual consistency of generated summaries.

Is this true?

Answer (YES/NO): NO